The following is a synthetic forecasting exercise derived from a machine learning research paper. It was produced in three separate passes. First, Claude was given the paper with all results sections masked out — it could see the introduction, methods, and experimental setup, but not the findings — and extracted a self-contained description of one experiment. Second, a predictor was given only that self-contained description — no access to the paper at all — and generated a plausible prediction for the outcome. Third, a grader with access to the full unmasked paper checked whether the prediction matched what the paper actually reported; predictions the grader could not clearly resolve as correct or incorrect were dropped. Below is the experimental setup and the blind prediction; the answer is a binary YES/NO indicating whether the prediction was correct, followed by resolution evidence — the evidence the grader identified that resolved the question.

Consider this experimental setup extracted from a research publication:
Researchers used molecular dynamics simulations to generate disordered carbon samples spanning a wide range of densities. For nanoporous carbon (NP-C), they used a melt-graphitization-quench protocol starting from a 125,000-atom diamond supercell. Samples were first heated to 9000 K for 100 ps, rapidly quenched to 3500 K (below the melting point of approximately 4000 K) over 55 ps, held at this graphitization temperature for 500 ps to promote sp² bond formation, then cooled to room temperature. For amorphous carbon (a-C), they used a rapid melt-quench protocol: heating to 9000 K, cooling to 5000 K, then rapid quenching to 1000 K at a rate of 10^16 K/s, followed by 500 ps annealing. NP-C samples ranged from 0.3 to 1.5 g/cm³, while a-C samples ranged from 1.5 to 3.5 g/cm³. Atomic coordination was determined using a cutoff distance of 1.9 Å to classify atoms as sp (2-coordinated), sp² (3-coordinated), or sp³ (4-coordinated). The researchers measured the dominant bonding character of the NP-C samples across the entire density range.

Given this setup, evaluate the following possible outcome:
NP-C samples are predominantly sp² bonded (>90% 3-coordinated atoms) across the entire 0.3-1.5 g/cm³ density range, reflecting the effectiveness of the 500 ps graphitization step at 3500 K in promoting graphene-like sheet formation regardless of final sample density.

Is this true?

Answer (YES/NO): YES